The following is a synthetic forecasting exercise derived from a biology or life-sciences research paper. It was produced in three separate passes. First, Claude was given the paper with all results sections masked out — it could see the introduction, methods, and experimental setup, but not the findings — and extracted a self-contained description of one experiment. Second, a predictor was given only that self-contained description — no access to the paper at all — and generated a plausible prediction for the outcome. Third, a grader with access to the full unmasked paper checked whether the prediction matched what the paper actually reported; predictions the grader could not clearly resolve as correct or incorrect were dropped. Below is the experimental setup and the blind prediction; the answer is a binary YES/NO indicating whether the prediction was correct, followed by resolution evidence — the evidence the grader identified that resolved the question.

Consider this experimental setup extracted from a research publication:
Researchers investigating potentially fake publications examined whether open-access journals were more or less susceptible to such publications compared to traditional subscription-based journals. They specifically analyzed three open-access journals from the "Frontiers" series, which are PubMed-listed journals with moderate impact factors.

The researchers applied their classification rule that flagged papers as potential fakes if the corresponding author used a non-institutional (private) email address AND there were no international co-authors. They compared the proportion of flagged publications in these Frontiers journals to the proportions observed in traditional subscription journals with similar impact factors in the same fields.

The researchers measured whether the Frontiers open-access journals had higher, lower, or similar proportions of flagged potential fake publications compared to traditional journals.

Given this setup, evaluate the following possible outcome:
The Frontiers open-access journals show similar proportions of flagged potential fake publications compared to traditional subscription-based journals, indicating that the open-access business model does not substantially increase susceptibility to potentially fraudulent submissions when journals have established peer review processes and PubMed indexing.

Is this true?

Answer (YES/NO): NO